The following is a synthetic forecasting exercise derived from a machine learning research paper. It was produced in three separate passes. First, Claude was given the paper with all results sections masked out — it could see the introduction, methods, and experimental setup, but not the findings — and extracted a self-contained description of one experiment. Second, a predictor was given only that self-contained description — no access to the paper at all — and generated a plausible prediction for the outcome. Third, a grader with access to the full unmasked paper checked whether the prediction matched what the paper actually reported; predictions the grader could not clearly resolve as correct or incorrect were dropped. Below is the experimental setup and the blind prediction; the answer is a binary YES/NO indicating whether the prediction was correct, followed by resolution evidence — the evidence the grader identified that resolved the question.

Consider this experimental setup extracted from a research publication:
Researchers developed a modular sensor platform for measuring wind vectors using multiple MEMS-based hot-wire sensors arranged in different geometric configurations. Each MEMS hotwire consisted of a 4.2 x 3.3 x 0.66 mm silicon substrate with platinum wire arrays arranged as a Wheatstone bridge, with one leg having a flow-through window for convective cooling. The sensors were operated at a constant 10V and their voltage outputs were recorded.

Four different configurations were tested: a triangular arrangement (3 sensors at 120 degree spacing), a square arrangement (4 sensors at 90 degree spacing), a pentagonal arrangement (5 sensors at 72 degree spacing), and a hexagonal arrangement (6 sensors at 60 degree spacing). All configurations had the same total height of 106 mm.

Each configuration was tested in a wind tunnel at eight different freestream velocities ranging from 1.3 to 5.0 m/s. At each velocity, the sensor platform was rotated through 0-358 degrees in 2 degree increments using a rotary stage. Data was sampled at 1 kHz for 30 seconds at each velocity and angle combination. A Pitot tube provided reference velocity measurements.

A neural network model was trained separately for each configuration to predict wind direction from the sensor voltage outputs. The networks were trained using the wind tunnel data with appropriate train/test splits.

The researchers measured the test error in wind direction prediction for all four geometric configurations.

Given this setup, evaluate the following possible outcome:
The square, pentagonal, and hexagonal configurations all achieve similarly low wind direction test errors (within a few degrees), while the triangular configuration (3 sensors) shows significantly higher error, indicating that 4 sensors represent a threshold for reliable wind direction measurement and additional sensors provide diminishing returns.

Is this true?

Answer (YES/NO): NO